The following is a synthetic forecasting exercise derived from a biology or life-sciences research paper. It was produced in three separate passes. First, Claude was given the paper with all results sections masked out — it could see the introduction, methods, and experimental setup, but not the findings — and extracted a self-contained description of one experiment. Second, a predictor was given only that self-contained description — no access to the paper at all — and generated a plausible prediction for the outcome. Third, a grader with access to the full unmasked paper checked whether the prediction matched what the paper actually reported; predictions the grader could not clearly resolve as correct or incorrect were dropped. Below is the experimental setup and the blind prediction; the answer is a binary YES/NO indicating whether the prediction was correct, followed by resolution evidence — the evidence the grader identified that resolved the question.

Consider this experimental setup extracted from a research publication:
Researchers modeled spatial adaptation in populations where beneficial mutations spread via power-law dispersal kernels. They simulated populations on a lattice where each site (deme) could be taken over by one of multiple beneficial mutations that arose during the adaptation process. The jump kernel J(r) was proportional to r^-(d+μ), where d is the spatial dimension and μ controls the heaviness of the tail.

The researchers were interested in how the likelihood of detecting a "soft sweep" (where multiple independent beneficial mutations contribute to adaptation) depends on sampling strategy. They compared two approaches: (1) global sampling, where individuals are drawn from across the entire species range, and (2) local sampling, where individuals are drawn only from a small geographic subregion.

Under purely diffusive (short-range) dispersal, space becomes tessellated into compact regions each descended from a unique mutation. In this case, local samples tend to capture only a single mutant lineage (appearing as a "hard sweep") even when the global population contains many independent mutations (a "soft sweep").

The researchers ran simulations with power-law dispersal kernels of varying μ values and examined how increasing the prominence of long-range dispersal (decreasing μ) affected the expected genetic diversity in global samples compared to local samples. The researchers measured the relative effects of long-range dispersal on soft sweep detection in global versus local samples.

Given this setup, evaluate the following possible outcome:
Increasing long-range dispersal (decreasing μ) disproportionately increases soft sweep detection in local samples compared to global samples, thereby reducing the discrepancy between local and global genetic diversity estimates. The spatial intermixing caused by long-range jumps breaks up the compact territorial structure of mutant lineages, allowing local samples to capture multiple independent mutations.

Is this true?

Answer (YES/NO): YES